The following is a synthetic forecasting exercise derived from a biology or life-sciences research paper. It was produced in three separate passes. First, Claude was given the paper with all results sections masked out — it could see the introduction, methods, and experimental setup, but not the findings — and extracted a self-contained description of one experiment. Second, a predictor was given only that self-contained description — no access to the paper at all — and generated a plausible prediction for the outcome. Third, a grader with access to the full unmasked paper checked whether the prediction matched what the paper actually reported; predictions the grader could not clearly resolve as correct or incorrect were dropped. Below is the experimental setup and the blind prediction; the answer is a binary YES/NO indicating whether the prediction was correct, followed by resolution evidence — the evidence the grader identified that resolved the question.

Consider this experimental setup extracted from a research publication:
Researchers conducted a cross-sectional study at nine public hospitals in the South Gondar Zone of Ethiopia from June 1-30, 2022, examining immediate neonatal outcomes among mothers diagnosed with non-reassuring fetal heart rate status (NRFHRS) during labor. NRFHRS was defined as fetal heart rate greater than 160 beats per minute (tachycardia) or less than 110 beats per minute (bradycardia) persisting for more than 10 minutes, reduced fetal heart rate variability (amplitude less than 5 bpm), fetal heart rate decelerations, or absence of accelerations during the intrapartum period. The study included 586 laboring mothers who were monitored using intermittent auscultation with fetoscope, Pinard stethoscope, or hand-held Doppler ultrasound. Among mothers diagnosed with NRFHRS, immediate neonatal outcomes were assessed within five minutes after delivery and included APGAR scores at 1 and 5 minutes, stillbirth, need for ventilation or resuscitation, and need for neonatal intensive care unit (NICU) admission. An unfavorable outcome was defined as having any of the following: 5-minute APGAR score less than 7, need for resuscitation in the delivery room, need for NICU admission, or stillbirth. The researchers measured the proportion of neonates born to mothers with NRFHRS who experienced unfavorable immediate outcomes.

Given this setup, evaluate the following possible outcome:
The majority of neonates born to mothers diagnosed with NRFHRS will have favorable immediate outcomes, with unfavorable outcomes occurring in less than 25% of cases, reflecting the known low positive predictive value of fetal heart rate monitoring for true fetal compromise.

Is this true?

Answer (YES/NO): NO